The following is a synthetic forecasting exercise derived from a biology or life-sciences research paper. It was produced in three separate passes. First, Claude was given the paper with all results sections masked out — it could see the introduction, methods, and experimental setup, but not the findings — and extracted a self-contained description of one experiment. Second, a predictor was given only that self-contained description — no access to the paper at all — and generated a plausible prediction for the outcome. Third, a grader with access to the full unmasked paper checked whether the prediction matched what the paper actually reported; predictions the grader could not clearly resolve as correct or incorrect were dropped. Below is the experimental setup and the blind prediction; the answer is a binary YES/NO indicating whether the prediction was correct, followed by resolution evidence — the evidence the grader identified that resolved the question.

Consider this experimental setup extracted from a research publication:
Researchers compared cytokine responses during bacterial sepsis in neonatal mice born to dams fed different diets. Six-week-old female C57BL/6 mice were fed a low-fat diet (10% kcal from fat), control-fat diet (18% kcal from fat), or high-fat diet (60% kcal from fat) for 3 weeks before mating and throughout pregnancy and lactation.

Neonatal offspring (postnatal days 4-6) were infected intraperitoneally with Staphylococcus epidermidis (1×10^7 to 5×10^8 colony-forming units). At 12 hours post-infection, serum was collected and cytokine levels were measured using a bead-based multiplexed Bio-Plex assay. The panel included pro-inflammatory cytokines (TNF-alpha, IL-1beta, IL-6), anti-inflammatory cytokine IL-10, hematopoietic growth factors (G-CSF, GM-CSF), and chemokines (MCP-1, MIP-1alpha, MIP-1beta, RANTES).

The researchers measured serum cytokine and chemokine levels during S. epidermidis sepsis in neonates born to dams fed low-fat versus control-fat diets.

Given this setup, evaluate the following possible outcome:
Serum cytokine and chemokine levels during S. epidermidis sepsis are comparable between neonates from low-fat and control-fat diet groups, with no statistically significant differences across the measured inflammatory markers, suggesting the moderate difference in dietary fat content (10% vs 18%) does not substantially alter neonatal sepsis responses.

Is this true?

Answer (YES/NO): YES